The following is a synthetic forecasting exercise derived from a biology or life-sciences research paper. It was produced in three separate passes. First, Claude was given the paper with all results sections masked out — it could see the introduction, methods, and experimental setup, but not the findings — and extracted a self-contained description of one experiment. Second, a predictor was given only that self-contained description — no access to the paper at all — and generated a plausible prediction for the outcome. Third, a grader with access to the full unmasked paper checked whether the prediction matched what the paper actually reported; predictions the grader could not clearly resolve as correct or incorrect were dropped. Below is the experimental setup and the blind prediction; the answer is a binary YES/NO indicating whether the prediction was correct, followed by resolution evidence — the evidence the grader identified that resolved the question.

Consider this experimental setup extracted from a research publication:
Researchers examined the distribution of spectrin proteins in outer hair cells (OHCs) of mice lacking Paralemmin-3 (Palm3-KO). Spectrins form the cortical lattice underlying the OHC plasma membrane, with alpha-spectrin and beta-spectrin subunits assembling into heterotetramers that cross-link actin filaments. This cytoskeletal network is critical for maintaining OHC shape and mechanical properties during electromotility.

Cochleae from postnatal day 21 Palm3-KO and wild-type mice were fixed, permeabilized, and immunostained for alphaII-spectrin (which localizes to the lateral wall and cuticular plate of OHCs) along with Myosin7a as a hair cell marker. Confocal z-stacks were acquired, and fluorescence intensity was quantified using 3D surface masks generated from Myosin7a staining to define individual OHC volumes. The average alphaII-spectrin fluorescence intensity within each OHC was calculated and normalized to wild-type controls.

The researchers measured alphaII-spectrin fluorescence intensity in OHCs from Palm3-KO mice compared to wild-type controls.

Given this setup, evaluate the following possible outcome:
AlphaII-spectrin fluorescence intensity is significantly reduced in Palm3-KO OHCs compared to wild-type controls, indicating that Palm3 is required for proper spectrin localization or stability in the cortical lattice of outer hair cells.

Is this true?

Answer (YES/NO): YES